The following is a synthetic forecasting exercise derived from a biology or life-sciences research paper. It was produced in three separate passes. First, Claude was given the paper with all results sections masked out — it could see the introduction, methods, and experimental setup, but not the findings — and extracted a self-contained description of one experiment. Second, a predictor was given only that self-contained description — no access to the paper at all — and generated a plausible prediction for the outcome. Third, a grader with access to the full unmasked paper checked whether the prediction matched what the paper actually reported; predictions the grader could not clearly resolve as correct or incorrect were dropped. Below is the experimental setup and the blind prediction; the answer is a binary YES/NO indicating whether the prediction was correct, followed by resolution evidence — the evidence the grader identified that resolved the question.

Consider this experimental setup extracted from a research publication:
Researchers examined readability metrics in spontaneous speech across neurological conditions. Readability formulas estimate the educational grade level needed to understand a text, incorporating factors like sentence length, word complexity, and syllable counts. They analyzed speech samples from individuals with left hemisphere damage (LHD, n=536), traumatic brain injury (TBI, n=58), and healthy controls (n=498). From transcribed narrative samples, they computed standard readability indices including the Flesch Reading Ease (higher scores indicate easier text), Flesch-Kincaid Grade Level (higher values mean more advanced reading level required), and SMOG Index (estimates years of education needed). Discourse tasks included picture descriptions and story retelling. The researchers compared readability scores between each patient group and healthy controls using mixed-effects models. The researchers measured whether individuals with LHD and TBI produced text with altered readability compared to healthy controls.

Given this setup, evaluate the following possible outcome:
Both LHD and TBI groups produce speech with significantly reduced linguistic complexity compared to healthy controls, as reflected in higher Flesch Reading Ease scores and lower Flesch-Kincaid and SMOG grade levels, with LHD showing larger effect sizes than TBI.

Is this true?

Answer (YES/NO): YES